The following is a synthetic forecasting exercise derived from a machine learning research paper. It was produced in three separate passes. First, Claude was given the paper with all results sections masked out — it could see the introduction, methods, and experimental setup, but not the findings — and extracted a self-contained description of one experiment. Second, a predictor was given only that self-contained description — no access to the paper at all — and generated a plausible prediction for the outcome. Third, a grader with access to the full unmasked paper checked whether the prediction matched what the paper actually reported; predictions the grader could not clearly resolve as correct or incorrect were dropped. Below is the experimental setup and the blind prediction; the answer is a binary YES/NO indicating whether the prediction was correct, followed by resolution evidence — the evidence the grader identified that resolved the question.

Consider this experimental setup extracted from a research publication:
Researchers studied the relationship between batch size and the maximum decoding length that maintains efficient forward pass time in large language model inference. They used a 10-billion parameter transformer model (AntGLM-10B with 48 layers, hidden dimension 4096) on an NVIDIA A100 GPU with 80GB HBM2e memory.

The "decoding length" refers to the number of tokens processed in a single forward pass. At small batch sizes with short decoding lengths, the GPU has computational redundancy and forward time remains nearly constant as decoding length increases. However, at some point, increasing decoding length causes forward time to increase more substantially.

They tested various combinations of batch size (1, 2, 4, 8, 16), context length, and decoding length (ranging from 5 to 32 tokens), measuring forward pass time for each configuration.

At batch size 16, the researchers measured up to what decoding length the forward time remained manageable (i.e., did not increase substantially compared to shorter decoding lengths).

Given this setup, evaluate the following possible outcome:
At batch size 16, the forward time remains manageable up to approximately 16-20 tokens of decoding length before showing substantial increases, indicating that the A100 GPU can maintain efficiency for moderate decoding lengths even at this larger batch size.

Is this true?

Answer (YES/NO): YES